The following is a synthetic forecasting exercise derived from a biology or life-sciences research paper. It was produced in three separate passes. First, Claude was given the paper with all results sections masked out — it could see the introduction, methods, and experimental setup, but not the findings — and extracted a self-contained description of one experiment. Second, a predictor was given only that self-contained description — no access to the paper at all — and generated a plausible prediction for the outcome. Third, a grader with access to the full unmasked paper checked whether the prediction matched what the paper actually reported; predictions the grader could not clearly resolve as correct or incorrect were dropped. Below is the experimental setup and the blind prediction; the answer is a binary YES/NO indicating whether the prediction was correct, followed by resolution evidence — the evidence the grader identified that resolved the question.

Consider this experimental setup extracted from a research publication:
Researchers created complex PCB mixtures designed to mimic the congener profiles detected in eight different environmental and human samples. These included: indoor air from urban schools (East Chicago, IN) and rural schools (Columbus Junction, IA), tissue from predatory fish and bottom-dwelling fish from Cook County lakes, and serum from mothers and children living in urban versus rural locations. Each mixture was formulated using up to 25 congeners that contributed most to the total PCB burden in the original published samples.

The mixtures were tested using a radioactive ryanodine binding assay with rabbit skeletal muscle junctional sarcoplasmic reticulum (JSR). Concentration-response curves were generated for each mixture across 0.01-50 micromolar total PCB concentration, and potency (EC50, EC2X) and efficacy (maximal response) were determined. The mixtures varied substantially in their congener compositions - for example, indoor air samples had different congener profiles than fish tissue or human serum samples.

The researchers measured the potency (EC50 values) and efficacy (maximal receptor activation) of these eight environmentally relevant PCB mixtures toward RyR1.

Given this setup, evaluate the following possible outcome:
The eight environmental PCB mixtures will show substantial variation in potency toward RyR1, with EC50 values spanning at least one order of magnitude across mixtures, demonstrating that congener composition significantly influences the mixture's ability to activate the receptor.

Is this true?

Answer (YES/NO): NO